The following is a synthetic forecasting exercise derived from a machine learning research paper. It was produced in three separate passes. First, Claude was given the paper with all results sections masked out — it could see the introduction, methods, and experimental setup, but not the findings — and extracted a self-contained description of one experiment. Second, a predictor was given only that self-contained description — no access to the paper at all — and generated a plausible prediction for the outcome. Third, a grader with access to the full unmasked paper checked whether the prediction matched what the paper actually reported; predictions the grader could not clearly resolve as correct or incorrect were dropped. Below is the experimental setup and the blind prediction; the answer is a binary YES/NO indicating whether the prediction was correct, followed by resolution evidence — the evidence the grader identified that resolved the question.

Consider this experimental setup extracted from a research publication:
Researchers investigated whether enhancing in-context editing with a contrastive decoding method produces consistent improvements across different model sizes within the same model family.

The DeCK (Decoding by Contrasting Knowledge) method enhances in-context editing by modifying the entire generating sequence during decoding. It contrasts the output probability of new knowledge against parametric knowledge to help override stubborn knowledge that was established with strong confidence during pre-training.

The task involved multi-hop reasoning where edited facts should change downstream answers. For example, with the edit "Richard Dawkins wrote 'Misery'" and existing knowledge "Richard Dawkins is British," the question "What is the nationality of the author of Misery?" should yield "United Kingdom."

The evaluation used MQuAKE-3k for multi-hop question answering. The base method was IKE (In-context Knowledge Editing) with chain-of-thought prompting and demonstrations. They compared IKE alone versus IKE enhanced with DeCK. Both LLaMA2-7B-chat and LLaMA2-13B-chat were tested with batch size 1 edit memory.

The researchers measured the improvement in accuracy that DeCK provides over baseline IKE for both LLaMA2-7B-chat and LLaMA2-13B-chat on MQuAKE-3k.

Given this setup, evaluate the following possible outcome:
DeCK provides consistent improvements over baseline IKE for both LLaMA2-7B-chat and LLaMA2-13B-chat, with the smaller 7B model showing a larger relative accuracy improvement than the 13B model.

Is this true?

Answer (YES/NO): NO